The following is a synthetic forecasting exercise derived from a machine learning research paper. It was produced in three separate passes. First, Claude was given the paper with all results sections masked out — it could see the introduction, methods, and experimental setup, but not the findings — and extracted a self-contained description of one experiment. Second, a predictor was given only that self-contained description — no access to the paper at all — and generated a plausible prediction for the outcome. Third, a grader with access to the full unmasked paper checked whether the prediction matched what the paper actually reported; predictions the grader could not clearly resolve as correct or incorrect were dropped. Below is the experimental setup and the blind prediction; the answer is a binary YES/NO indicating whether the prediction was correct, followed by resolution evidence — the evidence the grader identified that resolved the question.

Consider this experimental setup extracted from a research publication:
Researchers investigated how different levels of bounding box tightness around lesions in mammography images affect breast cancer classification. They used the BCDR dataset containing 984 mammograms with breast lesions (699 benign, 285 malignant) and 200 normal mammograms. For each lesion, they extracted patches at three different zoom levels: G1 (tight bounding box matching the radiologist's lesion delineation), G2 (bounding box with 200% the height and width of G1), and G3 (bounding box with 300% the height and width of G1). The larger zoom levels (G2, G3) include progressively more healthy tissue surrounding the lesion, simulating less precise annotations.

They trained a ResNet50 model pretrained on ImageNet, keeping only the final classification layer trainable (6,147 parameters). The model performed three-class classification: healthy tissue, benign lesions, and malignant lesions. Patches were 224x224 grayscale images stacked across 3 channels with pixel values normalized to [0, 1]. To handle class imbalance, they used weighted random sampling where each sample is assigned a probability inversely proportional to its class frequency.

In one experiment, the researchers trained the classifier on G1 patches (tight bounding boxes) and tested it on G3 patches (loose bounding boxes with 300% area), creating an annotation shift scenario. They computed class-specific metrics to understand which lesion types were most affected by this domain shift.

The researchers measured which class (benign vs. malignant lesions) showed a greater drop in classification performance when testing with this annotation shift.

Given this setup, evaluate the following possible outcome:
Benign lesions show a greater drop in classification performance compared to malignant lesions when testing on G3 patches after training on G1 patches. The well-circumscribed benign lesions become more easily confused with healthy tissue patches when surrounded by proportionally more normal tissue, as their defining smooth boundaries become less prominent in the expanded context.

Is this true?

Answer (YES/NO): NO